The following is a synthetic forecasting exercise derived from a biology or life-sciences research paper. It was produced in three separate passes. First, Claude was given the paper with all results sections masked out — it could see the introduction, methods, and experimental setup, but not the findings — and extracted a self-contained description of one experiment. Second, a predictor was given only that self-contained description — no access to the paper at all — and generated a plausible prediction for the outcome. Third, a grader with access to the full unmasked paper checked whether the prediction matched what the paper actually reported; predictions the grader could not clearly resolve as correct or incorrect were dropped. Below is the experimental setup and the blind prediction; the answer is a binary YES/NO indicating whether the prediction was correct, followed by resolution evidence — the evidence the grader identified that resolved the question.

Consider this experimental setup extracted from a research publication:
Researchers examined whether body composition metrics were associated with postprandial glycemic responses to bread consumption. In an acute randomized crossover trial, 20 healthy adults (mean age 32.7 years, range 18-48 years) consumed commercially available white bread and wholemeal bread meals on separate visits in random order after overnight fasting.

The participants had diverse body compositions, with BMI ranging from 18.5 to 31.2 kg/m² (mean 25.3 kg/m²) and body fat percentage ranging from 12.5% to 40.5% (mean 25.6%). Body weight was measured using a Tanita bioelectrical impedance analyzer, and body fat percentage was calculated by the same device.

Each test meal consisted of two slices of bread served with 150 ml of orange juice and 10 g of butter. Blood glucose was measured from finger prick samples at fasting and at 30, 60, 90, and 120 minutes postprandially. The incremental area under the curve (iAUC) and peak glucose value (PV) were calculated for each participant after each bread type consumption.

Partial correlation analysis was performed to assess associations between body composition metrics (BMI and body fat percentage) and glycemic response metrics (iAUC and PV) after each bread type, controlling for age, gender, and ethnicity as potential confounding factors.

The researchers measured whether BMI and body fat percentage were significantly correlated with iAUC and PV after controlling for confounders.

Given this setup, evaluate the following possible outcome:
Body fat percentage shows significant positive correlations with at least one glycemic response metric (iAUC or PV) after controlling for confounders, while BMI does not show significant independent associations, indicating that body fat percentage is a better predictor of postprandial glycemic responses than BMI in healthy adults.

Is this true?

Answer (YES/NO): NO